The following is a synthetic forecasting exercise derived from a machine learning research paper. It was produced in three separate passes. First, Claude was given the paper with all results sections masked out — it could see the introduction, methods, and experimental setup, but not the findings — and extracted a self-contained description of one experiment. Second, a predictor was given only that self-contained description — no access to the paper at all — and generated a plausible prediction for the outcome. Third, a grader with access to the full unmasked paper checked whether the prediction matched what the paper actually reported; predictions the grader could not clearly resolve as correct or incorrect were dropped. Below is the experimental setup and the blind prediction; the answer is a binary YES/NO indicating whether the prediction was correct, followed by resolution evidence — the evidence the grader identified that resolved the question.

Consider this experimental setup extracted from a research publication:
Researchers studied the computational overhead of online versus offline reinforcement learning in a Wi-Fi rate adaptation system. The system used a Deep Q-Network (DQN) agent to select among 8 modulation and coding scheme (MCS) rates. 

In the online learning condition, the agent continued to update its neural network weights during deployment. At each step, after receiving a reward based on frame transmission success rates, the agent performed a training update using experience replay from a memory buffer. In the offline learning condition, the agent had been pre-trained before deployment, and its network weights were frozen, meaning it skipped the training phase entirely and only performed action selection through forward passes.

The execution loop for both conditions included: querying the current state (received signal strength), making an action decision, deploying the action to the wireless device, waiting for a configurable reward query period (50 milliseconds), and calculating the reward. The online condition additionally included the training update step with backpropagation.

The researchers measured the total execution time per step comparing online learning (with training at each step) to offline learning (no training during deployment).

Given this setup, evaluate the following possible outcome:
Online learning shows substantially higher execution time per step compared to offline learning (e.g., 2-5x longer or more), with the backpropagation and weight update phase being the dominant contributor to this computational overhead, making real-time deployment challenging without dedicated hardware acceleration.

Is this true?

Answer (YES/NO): NO